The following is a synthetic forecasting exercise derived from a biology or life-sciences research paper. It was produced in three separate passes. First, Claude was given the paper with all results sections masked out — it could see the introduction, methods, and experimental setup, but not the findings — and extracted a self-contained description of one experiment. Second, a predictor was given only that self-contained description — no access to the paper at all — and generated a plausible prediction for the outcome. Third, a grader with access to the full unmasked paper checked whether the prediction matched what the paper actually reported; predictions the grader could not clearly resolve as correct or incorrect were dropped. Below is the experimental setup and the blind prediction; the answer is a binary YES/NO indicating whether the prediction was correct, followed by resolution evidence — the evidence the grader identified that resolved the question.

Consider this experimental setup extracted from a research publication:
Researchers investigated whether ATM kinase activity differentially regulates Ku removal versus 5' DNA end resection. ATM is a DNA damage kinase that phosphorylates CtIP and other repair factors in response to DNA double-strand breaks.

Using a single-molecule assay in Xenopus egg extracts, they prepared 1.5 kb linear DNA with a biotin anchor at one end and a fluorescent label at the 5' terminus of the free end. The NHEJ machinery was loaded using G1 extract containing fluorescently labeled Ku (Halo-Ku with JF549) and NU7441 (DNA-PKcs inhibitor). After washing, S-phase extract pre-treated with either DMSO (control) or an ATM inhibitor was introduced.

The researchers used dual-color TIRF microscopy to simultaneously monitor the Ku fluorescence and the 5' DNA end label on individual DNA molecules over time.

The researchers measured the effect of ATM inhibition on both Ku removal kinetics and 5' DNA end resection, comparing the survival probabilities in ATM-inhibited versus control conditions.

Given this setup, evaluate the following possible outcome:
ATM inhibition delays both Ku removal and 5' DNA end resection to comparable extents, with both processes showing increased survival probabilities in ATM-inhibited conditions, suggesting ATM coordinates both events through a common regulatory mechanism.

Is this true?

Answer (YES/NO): NO